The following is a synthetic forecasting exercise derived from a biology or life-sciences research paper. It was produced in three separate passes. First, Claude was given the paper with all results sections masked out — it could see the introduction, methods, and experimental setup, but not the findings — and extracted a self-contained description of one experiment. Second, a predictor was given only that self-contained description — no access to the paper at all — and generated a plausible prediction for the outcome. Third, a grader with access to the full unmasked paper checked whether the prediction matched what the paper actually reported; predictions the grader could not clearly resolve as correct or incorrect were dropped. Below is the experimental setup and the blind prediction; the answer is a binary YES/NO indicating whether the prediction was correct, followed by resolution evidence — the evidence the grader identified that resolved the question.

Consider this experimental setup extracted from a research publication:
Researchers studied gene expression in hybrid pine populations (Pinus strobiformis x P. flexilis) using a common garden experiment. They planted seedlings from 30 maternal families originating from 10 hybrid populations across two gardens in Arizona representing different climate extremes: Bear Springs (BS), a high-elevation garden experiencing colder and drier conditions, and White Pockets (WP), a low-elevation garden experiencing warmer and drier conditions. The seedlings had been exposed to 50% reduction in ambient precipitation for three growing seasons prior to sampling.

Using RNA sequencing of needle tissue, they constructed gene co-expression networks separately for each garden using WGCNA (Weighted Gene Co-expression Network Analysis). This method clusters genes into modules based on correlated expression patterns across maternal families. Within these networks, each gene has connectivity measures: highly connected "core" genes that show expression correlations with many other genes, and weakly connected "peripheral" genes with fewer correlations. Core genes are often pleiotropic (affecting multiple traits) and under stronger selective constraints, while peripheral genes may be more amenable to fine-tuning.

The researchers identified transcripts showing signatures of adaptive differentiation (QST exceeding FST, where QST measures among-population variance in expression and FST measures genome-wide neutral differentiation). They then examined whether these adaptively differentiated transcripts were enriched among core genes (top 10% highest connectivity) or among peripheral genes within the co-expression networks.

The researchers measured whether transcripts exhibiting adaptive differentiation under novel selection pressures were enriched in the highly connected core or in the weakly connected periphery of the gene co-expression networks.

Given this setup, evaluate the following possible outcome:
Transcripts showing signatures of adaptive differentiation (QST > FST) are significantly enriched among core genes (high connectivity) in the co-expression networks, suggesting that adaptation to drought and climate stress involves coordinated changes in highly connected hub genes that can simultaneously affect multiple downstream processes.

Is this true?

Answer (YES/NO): YES